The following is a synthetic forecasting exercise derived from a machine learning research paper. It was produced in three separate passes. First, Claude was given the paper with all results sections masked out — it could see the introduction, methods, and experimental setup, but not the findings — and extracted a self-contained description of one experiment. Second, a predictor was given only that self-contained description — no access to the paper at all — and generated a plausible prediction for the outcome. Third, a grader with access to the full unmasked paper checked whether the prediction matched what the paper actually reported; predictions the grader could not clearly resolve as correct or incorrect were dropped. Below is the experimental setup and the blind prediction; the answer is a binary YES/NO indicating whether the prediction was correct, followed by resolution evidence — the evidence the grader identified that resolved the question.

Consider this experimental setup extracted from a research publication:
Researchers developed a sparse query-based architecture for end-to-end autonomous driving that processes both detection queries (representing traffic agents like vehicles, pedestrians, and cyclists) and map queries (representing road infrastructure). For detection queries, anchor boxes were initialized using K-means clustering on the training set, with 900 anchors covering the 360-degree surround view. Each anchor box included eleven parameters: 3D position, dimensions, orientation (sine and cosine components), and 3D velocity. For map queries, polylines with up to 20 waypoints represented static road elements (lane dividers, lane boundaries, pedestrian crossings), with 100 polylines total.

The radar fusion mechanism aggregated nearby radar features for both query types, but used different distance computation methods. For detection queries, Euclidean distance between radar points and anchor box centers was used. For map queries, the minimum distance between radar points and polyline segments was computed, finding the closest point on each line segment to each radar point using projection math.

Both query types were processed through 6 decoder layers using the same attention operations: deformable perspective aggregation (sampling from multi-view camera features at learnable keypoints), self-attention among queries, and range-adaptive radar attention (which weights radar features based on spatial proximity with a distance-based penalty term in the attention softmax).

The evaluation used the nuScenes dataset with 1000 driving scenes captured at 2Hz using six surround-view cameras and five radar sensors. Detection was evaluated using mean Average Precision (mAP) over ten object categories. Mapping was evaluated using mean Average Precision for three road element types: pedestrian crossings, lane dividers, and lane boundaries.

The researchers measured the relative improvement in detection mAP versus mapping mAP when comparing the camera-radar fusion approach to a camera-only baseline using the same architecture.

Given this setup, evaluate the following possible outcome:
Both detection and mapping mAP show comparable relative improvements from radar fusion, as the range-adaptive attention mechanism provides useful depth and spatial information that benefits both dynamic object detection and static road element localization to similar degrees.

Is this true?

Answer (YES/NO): NO